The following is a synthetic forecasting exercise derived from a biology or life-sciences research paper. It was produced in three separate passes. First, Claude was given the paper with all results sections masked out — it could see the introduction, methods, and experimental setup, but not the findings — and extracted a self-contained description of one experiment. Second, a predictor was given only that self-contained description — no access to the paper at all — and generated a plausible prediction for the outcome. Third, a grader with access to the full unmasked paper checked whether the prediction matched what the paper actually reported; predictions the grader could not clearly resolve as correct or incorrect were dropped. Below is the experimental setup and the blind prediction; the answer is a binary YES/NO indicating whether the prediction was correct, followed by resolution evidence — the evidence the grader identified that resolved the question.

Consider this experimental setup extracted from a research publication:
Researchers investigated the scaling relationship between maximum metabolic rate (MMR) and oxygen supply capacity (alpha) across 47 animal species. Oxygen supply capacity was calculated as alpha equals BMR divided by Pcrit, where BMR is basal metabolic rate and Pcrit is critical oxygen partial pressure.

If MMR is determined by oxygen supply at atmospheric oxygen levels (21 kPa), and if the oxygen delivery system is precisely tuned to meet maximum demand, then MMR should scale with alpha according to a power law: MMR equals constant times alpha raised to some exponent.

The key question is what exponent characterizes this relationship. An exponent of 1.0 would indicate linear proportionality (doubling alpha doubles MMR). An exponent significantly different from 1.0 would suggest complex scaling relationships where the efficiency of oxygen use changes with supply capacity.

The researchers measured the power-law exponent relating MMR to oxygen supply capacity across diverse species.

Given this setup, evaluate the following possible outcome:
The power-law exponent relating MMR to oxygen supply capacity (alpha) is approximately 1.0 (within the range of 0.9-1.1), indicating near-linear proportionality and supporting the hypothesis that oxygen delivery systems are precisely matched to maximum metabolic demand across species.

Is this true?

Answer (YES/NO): YES